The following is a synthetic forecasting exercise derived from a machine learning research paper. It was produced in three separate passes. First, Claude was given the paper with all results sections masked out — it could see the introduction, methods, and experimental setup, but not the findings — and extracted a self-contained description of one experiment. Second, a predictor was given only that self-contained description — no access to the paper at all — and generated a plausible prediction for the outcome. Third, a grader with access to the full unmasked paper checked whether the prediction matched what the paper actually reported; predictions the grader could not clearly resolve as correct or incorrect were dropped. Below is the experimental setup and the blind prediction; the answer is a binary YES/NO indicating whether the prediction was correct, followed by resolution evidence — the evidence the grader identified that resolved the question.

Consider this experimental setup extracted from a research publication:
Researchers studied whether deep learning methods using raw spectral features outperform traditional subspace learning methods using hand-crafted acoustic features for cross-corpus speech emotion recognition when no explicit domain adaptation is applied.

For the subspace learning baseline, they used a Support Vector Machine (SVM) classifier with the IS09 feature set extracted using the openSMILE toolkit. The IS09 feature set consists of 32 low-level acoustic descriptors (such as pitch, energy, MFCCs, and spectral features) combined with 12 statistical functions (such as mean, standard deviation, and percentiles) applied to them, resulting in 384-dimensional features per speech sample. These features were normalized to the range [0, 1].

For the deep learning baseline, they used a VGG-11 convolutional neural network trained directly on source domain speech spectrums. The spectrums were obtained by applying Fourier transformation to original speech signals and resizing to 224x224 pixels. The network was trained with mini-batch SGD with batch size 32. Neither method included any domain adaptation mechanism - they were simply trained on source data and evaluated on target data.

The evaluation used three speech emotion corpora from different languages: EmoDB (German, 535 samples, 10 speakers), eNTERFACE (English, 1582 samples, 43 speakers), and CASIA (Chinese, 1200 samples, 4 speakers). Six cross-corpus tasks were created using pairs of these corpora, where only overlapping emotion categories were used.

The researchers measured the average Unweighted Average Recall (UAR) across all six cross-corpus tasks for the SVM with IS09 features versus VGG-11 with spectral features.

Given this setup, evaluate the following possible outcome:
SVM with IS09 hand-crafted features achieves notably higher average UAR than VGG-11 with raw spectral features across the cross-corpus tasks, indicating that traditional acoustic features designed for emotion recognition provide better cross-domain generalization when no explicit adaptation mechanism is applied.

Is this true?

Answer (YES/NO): NO